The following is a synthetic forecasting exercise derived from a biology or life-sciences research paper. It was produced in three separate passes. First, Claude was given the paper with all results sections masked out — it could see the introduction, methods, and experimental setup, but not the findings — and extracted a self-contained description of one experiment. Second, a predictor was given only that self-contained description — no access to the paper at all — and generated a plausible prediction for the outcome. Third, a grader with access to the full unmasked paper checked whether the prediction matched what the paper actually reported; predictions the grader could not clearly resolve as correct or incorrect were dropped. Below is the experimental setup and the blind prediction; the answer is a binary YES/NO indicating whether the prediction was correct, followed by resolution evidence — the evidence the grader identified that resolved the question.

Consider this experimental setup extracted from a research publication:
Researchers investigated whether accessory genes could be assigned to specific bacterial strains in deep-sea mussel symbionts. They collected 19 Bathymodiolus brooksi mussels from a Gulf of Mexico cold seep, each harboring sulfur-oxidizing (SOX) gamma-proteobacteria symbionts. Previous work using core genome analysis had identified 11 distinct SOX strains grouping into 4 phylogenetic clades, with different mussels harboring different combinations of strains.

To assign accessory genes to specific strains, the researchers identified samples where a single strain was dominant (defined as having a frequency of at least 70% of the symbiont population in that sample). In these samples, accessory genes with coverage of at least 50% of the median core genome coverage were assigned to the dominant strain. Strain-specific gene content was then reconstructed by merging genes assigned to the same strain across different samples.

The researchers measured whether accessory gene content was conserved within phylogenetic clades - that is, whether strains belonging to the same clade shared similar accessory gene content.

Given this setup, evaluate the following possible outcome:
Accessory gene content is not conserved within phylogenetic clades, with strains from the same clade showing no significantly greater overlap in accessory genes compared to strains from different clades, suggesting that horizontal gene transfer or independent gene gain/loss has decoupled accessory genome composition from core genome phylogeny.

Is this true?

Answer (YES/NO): NO